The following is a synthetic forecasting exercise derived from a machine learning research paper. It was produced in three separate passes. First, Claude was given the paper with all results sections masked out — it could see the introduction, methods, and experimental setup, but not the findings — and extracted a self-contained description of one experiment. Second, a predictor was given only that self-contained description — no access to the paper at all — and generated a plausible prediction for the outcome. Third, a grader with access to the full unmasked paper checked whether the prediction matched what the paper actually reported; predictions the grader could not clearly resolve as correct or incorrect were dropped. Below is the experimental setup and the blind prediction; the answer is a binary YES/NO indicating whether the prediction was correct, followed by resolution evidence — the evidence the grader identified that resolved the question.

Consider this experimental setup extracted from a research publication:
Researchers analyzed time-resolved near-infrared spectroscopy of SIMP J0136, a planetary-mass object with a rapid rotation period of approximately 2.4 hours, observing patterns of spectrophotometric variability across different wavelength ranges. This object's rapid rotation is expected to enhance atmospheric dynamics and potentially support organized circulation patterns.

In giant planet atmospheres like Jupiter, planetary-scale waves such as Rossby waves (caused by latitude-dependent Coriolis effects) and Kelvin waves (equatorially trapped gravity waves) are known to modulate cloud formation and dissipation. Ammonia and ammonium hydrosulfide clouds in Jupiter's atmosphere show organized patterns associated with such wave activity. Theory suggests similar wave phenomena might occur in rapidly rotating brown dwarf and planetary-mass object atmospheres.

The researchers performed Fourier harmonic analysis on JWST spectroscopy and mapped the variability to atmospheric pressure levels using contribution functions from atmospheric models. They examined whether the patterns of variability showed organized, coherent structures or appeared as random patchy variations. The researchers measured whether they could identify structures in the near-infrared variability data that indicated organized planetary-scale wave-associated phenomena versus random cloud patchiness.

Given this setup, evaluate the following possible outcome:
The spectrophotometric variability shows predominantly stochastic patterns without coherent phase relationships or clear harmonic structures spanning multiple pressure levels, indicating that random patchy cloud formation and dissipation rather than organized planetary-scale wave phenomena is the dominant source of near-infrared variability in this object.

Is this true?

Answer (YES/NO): NO